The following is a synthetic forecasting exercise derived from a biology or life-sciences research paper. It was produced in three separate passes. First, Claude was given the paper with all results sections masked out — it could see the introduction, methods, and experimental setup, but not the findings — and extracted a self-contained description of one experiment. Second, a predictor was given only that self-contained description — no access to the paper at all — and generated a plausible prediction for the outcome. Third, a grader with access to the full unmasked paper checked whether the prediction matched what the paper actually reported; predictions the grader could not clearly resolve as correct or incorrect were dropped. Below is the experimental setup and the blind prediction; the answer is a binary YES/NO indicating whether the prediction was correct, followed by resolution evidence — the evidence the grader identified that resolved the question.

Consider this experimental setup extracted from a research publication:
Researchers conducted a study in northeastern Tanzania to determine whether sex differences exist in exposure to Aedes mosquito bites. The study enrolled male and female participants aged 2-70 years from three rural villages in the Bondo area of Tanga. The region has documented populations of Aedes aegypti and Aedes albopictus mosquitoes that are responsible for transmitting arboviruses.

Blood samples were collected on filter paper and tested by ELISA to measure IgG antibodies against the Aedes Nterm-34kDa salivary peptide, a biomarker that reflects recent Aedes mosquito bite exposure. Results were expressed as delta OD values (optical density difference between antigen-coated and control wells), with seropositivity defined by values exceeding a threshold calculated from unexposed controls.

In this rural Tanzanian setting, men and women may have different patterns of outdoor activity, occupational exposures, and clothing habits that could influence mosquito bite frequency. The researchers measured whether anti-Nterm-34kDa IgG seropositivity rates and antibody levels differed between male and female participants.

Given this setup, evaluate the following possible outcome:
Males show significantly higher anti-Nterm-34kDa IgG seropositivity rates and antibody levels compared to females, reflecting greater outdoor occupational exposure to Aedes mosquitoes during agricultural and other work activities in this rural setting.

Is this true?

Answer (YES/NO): NO